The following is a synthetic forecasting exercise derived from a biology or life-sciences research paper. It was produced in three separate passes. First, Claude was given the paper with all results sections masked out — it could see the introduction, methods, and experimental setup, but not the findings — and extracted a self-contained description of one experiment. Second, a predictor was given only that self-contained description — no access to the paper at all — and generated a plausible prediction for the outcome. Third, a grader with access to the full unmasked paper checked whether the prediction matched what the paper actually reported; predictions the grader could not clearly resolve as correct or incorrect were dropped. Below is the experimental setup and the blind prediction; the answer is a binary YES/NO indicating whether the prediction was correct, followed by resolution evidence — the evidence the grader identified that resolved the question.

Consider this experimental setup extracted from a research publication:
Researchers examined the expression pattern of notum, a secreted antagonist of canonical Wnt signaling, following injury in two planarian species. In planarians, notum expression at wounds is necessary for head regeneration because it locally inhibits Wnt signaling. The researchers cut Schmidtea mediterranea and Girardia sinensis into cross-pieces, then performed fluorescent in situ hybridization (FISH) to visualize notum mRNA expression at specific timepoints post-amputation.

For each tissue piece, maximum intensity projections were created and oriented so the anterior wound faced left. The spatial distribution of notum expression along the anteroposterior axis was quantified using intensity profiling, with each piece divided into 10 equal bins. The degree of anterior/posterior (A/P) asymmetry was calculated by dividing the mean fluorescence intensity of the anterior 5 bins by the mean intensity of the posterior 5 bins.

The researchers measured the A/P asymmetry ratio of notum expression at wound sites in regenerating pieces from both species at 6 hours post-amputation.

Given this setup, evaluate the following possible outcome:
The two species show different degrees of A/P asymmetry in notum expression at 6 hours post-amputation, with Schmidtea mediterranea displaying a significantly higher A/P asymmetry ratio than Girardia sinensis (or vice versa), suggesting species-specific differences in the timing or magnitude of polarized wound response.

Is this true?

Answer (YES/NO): YES